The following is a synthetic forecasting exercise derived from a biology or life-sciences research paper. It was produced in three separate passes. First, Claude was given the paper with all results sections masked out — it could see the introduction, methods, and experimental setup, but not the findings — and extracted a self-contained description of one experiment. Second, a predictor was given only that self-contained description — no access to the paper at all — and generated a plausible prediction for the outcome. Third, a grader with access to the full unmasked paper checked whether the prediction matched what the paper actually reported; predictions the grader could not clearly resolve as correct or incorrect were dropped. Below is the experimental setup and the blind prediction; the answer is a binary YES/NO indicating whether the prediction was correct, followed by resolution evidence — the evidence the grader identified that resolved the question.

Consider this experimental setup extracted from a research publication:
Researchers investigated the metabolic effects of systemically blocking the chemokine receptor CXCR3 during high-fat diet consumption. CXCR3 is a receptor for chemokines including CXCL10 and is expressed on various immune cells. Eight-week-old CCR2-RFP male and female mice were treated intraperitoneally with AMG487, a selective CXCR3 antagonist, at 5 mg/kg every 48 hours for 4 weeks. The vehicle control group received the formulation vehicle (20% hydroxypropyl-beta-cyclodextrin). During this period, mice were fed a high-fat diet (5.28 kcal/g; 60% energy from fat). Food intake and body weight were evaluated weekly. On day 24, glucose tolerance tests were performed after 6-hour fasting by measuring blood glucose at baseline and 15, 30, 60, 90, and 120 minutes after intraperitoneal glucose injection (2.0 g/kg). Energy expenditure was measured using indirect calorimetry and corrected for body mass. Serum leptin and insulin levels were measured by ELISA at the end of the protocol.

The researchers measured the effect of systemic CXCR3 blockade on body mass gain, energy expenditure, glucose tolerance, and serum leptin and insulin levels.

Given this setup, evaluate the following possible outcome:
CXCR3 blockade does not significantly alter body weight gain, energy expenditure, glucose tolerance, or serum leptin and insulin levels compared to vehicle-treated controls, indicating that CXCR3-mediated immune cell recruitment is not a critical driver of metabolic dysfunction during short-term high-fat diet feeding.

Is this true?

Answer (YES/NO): NO